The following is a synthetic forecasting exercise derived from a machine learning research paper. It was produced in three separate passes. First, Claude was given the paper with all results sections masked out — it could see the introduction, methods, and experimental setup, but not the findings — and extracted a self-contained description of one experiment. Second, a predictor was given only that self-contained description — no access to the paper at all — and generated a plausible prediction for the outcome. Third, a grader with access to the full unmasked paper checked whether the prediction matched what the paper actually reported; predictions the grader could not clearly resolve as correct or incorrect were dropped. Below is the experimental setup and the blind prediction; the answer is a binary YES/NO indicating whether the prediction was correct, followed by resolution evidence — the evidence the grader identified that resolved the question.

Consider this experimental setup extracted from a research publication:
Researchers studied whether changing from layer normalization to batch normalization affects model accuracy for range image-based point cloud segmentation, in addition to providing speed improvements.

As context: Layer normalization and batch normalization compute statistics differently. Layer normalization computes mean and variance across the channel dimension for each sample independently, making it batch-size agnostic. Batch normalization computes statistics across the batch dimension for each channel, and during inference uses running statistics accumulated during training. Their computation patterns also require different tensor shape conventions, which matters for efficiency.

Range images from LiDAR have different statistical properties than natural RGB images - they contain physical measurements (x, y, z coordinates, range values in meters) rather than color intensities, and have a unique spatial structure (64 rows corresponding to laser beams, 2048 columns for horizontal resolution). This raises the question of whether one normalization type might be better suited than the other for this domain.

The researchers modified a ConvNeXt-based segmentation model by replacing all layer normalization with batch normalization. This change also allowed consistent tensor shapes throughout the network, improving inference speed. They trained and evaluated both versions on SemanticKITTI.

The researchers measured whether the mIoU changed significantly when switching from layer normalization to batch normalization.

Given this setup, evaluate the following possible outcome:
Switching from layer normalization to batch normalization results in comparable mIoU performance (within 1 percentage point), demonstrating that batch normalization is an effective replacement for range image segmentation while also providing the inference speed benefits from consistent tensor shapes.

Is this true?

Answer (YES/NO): YES